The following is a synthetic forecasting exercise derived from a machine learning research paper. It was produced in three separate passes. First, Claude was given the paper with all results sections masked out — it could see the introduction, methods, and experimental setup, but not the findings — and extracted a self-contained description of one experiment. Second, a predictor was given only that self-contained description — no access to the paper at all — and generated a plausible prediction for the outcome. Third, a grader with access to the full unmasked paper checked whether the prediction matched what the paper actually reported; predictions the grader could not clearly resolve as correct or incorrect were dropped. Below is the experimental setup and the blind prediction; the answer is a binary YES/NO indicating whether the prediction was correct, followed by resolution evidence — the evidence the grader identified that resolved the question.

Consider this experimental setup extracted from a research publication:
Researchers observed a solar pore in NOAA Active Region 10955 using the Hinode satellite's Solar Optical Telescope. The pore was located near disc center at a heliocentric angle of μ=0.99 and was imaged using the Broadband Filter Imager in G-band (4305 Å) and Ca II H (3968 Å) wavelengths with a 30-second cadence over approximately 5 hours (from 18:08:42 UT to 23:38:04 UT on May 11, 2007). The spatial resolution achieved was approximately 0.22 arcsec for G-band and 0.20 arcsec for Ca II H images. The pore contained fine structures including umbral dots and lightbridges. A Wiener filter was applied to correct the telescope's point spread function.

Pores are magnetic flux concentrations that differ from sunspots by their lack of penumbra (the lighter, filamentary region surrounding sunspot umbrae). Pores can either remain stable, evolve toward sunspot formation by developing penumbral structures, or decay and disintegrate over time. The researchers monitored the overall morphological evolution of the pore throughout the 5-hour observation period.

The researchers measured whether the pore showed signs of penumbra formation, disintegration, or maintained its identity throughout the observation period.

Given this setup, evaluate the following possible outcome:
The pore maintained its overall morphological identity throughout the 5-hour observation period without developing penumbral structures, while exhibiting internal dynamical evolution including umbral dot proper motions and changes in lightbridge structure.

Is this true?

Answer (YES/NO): NO